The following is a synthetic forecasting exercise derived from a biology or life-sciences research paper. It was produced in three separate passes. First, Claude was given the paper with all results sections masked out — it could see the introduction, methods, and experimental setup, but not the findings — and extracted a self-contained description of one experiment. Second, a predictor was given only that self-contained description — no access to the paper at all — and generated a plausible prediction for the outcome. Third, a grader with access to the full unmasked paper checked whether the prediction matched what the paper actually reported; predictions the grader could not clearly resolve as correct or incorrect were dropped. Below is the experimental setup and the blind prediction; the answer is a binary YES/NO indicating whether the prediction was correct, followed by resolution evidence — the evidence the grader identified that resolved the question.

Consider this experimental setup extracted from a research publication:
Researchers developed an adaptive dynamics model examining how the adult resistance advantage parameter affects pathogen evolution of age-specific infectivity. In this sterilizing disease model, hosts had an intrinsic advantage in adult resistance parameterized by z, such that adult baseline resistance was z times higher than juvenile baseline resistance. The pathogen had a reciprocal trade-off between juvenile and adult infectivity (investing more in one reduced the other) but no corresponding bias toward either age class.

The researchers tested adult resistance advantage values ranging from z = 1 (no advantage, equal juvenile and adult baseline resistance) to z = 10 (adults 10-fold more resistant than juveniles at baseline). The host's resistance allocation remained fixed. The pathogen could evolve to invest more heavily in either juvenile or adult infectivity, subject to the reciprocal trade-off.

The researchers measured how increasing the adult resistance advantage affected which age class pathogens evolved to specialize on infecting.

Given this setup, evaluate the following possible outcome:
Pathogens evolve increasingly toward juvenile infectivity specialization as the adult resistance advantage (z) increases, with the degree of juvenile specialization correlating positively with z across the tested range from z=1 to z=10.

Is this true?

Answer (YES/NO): NO